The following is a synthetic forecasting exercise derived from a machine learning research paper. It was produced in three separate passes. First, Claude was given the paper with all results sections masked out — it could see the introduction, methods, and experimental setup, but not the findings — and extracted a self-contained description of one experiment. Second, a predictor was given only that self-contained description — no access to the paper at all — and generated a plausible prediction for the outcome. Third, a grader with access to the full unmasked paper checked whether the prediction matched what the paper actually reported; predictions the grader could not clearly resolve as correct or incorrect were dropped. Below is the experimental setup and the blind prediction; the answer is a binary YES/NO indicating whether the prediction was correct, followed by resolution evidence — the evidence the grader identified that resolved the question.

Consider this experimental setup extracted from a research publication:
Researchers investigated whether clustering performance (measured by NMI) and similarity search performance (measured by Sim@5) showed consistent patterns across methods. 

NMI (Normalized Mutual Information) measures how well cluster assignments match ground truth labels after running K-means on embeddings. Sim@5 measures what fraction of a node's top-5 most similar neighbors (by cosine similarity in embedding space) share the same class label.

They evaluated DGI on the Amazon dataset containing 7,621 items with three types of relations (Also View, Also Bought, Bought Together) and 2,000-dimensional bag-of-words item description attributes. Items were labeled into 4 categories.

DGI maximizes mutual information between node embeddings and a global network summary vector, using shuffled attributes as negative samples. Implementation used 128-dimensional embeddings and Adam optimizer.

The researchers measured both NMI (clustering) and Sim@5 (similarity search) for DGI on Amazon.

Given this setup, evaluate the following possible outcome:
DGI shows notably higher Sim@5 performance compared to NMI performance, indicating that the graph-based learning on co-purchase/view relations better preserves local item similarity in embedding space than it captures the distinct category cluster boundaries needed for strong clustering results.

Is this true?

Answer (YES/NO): YES